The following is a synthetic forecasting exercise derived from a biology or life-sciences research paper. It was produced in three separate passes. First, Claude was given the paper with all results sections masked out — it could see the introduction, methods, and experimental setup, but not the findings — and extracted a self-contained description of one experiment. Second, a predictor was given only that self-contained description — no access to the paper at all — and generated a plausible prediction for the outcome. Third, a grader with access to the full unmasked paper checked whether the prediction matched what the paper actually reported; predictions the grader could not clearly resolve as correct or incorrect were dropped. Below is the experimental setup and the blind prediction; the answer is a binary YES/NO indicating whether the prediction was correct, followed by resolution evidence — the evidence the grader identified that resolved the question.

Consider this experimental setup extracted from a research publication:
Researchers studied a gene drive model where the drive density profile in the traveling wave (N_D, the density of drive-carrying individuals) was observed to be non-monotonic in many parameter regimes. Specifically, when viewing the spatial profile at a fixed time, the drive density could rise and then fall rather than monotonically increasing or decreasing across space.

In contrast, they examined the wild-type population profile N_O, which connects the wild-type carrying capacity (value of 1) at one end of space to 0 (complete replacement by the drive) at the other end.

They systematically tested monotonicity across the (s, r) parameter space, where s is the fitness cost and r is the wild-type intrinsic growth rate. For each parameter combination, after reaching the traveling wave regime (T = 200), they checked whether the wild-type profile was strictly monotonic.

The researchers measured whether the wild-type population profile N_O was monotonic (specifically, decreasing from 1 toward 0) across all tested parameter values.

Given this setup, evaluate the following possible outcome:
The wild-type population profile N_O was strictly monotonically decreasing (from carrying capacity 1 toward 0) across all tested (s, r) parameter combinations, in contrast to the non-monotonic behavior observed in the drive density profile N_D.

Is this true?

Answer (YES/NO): YES